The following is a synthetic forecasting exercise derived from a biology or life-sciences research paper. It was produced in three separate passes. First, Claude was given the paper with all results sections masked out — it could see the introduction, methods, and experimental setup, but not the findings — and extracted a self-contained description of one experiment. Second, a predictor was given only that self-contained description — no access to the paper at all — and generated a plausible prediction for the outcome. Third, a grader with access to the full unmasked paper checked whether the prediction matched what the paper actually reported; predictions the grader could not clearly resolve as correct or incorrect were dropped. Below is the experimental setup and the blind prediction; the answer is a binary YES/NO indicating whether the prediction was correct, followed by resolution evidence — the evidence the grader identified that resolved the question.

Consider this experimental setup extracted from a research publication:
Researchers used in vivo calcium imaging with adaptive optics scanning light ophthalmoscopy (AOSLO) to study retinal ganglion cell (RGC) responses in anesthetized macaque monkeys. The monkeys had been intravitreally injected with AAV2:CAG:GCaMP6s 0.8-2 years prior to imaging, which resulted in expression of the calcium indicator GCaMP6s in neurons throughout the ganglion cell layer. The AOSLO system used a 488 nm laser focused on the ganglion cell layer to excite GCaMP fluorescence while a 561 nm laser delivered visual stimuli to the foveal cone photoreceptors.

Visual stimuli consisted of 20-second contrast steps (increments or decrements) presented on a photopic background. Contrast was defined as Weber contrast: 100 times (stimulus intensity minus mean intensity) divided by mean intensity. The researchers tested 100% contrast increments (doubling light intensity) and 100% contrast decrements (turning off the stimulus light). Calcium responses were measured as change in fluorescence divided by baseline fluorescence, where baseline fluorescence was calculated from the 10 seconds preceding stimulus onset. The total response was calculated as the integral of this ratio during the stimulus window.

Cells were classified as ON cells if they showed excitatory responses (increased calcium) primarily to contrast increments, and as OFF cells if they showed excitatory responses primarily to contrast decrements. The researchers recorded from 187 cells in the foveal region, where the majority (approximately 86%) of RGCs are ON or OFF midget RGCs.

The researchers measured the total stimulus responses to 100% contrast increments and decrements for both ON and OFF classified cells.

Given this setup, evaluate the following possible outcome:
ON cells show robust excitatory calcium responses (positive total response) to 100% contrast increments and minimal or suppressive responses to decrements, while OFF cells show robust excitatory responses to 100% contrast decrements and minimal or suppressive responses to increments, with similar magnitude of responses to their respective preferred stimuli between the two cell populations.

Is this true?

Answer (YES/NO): NO